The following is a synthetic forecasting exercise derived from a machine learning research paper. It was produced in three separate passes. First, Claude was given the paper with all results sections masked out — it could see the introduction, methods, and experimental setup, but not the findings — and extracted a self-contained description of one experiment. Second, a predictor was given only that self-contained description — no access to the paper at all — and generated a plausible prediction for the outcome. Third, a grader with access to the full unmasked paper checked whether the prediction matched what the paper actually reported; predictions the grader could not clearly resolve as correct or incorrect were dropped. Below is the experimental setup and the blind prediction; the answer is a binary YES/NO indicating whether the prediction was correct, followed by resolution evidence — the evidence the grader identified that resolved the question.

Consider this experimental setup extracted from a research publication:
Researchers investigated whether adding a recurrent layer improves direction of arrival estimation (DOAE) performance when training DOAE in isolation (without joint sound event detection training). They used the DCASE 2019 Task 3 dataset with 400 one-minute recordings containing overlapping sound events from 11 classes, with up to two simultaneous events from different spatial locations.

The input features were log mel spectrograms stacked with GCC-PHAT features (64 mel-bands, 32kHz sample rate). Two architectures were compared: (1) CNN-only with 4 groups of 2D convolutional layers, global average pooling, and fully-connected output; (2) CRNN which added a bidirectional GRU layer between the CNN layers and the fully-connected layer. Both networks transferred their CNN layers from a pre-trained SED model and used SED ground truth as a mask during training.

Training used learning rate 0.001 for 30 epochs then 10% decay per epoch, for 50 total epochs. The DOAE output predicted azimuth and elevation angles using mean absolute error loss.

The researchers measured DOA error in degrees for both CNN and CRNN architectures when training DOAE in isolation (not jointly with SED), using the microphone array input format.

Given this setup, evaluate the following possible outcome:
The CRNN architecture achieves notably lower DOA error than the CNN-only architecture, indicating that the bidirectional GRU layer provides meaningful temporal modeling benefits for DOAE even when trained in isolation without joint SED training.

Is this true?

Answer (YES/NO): YES